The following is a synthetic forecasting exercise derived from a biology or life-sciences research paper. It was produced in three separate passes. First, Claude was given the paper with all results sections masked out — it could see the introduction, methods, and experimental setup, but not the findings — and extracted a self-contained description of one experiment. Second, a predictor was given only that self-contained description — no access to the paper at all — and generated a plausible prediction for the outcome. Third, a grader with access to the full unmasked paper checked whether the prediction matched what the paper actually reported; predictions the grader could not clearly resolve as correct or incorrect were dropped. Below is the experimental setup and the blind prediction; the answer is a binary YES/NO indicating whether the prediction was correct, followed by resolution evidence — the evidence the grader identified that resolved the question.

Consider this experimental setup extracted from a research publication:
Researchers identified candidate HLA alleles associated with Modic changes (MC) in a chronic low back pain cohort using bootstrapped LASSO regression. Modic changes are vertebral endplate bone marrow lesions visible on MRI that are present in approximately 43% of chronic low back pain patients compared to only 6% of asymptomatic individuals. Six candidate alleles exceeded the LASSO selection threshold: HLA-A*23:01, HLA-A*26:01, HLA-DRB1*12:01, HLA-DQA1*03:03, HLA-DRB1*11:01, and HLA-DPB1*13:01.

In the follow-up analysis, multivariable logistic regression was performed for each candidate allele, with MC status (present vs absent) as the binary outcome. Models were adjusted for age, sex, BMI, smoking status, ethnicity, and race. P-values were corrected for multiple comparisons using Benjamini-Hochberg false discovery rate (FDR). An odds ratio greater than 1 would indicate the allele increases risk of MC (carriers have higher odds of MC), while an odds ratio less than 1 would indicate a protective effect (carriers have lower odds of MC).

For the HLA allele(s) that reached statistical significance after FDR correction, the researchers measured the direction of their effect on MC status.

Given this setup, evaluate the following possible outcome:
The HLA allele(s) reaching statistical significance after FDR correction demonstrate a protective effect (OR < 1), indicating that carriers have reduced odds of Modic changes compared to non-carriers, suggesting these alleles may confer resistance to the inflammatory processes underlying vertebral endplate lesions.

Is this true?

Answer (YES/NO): NO